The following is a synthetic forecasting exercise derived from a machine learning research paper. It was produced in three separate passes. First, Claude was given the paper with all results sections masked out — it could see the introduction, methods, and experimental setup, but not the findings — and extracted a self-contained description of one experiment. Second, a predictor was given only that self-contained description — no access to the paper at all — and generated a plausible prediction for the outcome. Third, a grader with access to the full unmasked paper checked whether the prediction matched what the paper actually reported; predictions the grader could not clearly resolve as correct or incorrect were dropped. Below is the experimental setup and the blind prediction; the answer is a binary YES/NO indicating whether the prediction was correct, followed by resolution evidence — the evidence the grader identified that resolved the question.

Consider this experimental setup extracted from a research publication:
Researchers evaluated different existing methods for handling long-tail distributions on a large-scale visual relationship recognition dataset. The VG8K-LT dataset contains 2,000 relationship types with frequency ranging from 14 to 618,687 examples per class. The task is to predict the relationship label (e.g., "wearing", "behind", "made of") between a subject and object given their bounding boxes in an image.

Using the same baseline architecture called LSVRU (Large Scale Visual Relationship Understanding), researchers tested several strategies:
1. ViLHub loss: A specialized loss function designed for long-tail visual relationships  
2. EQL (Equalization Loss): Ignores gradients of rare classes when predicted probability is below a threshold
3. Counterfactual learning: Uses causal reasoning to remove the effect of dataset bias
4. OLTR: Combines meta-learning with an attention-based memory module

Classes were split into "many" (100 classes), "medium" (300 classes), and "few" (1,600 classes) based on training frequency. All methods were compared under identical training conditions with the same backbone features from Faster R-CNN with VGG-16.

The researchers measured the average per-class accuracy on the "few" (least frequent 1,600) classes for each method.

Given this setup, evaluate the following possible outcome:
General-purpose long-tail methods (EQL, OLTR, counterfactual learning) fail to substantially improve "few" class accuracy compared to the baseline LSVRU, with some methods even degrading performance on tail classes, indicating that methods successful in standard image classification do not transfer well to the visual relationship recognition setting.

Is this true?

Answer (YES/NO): NO